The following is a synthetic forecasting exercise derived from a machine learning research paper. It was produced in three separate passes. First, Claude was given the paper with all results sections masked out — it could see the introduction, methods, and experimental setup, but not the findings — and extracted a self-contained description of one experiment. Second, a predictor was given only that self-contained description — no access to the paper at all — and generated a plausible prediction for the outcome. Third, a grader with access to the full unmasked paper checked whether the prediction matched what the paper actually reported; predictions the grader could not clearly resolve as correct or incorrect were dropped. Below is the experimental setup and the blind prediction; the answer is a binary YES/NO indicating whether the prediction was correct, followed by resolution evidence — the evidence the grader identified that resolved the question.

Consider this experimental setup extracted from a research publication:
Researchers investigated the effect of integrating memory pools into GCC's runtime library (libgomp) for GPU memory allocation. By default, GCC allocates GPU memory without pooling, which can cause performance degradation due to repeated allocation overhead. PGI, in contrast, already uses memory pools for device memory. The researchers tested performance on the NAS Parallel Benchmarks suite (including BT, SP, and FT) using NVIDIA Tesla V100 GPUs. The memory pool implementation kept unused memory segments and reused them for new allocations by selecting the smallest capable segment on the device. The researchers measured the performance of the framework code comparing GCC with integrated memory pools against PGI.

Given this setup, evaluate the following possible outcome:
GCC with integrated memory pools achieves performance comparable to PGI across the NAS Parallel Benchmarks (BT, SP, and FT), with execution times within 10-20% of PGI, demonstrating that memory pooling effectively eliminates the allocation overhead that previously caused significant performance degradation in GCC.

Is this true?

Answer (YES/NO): YES